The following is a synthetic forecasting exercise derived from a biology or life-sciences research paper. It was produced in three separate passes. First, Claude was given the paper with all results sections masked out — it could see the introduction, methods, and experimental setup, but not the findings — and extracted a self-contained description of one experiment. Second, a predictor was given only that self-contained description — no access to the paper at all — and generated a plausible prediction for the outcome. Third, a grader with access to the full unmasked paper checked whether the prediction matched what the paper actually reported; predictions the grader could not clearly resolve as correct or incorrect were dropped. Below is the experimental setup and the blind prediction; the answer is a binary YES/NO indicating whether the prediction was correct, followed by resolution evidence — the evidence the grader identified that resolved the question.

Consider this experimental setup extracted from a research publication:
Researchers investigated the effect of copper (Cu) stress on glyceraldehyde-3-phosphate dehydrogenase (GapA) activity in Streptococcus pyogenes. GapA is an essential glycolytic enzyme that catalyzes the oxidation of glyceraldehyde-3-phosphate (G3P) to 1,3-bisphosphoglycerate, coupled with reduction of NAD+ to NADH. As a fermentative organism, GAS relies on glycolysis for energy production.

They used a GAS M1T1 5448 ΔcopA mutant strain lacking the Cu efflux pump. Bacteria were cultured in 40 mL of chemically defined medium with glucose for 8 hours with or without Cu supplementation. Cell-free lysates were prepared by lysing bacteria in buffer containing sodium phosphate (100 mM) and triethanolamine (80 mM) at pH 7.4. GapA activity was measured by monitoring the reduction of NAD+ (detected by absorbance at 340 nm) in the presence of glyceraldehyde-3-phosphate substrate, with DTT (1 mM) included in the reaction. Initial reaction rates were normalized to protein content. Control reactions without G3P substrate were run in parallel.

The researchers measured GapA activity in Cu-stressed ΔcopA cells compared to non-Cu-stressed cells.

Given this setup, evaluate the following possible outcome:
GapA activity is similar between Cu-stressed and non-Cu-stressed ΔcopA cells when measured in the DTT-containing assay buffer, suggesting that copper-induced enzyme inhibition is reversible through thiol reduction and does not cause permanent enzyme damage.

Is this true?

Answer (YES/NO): NO